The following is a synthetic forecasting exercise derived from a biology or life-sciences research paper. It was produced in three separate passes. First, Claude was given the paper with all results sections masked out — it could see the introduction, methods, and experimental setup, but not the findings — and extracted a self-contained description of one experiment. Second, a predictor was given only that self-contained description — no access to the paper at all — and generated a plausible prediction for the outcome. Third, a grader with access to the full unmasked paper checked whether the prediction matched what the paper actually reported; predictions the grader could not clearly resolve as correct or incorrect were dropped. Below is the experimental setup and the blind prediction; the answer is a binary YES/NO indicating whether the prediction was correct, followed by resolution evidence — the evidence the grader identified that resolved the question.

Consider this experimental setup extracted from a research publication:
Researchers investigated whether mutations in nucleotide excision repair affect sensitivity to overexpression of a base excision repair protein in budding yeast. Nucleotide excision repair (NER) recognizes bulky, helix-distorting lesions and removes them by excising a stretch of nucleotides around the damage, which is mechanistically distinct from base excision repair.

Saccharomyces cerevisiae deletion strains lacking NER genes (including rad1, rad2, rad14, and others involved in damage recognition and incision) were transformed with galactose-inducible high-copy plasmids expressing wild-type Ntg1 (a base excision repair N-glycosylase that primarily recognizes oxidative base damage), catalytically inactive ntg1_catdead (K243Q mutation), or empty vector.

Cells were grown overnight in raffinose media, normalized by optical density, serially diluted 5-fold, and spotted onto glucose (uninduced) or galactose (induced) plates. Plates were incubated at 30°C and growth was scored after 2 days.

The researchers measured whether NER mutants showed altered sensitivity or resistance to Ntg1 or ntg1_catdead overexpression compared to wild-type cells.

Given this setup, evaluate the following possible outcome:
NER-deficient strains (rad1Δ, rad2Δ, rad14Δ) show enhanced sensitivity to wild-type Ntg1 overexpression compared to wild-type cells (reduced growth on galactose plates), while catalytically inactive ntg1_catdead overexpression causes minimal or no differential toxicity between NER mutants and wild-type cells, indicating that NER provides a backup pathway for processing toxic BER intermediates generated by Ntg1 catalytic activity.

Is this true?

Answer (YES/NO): NO